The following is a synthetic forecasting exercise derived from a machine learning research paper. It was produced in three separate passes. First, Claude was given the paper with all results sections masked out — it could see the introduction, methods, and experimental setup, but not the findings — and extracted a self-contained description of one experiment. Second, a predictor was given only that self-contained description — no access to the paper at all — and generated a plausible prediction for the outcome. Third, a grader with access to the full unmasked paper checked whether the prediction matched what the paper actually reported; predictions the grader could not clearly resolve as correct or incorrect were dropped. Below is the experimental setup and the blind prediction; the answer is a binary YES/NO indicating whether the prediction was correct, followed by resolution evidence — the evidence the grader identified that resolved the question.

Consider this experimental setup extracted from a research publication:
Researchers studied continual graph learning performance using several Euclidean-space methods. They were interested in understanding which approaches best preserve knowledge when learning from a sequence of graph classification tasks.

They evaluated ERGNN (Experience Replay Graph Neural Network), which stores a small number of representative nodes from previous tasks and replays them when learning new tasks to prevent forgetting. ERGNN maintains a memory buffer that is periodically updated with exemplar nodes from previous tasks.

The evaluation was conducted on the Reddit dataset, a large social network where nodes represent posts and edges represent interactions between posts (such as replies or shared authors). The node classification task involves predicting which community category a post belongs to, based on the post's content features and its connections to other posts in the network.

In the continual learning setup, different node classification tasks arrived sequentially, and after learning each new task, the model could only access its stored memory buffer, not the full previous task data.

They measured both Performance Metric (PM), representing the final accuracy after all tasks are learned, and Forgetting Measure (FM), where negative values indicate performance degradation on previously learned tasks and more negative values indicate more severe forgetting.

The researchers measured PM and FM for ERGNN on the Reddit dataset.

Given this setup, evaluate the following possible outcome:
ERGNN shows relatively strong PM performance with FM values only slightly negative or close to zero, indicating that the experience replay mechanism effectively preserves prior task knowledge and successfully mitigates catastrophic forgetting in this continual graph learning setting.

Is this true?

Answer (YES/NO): NO